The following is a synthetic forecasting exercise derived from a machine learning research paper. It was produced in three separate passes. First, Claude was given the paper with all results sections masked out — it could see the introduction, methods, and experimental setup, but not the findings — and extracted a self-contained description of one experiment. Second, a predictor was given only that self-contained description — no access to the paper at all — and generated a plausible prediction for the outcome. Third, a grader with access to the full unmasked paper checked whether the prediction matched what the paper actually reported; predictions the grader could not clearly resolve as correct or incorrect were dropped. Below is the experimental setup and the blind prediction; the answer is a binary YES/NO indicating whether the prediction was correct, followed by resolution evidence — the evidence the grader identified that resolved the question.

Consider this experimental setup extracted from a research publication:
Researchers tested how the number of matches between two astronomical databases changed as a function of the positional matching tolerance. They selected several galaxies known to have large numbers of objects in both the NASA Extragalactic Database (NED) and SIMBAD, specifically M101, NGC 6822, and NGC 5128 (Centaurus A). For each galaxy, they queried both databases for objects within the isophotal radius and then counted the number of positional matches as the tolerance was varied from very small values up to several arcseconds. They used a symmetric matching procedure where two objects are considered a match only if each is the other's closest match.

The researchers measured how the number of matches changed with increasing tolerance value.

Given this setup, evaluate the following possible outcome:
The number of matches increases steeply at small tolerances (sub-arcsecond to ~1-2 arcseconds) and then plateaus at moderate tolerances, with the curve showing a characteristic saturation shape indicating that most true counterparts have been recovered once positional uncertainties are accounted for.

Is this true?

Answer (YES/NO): YES